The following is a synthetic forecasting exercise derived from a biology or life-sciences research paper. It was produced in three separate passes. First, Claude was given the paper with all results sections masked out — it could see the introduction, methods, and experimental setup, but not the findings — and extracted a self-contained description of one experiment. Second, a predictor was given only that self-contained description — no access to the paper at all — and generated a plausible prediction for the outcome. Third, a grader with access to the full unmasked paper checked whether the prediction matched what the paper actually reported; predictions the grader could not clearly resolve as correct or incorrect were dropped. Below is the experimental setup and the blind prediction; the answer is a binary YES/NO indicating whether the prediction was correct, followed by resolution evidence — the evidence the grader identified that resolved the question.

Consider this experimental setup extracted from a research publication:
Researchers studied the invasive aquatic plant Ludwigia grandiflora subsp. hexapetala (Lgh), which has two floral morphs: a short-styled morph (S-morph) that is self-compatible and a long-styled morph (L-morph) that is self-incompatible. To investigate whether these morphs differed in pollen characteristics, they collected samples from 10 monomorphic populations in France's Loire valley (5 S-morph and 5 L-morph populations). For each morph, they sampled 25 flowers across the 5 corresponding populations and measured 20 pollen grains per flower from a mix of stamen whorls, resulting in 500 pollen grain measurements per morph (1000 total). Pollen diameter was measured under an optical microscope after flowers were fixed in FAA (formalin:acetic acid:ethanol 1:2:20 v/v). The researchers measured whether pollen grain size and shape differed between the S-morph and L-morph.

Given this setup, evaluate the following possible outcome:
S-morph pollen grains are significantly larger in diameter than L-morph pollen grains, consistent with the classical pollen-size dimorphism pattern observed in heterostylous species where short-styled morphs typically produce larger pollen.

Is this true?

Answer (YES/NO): NO